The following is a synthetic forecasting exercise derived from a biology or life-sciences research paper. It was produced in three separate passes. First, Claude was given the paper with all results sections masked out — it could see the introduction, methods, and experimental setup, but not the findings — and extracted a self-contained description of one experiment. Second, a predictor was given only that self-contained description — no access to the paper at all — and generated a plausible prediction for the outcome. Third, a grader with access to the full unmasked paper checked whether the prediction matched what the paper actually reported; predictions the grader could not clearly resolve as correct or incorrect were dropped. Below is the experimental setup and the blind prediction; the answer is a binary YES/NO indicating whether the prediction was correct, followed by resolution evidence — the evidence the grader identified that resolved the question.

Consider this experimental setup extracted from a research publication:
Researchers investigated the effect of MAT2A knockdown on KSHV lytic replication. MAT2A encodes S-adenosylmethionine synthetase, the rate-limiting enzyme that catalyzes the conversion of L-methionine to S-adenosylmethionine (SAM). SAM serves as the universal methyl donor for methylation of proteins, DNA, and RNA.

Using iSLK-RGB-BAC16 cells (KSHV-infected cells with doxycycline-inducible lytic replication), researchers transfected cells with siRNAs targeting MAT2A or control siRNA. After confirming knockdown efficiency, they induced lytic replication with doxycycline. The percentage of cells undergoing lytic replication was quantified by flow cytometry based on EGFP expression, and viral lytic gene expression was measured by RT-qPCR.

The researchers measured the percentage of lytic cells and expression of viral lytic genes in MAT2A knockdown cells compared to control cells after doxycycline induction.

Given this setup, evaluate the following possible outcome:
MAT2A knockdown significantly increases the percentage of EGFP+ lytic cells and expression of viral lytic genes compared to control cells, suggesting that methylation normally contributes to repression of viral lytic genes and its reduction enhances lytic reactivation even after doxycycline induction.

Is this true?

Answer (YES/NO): YES